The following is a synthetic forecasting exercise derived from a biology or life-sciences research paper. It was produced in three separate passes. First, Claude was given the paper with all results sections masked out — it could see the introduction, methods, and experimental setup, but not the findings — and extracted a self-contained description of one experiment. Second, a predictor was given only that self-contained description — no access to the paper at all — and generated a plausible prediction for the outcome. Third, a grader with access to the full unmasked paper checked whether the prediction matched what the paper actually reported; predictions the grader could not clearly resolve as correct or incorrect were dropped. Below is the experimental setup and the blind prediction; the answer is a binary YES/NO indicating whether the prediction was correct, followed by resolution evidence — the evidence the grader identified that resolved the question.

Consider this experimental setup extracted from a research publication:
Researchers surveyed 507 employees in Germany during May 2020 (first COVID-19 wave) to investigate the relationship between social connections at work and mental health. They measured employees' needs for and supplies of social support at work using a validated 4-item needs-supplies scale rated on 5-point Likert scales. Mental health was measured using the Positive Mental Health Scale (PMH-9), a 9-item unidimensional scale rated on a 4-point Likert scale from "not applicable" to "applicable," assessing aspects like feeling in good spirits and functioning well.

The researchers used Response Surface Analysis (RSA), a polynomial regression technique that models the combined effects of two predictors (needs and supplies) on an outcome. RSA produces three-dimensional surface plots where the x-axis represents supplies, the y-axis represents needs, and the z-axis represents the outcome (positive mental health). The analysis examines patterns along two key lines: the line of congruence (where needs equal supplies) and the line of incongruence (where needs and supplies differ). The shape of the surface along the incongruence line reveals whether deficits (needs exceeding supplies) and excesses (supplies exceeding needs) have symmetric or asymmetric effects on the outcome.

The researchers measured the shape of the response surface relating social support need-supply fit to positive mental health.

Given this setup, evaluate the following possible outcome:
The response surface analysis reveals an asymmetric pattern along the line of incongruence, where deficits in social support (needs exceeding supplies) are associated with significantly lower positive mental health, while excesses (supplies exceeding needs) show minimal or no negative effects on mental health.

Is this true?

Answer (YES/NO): NO